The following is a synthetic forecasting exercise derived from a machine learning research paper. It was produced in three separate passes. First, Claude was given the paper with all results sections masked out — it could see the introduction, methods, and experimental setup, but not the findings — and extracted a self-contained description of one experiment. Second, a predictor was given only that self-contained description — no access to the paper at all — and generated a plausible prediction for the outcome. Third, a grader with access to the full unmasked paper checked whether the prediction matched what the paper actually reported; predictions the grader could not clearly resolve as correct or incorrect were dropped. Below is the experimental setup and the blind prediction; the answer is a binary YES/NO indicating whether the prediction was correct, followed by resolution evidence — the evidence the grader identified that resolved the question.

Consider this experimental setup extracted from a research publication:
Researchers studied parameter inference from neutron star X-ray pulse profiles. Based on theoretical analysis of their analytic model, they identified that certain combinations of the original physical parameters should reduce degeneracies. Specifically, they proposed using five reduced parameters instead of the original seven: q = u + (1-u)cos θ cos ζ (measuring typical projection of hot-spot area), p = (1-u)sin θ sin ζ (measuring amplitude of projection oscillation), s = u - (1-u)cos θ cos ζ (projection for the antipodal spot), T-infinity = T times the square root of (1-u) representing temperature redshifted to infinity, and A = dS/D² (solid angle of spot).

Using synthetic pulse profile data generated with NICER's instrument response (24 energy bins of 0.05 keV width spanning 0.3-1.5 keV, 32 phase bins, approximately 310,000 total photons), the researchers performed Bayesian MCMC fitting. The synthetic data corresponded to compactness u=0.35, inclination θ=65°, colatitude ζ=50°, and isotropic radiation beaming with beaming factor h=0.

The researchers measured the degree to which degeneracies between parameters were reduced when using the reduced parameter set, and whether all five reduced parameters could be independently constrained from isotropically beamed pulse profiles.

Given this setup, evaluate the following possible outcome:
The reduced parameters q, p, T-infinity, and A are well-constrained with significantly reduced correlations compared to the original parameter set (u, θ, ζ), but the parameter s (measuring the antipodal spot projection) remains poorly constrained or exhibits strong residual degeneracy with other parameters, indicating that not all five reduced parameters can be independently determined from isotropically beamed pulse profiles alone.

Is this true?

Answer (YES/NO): NO